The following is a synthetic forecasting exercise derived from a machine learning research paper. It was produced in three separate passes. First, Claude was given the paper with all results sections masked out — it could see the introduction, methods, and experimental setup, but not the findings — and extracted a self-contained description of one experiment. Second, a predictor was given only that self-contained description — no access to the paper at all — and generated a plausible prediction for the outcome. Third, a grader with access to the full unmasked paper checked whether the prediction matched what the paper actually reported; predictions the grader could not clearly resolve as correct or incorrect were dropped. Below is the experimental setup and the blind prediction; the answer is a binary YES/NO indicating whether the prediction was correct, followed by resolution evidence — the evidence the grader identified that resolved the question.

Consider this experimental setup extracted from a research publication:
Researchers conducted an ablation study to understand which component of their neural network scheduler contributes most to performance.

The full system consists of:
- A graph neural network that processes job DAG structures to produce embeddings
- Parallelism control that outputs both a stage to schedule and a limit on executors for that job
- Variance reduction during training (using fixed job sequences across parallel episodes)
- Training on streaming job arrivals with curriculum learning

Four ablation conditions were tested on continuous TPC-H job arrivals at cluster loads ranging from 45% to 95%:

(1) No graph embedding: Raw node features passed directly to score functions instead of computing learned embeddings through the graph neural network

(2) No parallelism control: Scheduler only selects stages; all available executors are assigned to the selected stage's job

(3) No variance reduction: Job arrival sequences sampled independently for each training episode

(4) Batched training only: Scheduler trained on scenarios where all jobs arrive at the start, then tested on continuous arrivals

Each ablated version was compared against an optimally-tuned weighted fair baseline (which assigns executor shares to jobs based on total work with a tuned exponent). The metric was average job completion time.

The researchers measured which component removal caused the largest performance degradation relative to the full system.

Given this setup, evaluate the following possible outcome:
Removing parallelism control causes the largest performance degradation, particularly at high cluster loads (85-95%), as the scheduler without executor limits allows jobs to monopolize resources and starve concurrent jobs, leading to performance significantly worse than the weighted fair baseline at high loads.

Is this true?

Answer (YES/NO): YES